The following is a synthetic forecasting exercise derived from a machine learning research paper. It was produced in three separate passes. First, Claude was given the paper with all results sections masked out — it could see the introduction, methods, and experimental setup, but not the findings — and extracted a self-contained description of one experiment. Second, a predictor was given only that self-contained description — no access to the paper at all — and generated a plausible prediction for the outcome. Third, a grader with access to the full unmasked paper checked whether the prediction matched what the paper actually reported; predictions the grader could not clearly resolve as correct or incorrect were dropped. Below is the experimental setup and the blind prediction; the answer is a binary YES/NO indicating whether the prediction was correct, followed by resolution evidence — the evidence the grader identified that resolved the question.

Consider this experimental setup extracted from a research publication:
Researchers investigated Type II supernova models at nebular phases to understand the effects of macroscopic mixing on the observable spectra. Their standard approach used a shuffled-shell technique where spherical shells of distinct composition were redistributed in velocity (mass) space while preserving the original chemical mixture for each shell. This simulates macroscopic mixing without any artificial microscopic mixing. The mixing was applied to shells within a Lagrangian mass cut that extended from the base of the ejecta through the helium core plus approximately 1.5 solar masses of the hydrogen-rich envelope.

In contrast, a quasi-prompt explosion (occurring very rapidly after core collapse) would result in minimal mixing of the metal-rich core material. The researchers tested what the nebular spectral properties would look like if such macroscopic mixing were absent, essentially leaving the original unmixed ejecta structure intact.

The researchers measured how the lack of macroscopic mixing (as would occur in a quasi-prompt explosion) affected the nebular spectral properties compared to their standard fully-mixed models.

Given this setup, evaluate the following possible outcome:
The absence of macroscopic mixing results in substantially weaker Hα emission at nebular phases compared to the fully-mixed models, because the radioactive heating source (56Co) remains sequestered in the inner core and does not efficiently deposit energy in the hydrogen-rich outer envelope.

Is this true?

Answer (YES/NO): YES